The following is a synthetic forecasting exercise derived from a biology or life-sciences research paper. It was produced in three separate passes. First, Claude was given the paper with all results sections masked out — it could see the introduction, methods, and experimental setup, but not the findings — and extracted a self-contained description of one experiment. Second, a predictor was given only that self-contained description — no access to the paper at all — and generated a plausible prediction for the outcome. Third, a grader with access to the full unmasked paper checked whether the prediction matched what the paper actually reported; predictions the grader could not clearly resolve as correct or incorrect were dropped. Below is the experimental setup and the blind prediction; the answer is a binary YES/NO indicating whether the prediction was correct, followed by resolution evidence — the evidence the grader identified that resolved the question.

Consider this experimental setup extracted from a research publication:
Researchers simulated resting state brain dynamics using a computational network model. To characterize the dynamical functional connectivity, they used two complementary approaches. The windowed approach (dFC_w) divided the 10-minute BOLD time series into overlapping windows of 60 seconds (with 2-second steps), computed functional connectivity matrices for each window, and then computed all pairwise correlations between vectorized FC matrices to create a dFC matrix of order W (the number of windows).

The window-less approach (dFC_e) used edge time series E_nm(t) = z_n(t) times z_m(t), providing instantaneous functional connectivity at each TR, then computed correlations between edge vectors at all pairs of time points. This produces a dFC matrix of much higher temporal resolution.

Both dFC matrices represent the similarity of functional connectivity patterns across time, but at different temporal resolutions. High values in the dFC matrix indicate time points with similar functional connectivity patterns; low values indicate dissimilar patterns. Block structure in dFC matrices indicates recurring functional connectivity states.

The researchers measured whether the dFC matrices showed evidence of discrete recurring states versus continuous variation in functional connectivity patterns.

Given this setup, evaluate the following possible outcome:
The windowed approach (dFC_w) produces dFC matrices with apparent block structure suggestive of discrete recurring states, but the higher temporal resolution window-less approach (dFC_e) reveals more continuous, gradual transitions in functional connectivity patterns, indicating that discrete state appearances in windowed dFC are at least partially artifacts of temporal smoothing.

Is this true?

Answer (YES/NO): NO